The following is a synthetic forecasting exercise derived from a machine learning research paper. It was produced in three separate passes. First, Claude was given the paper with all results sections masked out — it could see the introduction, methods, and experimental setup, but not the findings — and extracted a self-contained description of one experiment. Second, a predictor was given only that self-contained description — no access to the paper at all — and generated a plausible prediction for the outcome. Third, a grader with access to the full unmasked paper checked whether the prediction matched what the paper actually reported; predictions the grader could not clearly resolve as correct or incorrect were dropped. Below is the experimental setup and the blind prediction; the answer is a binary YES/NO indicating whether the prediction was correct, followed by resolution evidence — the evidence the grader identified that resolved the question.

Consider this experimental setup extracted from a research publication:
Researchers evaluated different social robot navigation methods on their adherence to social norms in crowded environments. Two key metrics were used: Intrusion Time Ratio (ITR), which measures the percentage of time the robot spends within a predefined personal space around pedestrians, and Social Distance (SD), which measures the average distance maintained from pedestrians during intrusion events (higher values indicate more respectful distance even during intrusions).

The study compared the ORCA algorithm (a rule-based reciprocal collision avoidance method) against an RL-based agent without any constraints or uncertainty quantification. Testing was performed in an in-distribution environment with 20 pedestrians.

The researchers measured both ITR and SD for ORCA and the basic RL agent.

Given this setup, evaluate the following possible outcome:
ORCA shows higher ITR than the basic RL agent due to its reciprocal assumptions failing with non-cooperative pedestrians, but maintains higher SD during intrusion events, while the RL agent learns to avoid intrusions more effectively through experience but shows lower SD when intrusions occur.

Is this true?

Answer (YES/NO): NO